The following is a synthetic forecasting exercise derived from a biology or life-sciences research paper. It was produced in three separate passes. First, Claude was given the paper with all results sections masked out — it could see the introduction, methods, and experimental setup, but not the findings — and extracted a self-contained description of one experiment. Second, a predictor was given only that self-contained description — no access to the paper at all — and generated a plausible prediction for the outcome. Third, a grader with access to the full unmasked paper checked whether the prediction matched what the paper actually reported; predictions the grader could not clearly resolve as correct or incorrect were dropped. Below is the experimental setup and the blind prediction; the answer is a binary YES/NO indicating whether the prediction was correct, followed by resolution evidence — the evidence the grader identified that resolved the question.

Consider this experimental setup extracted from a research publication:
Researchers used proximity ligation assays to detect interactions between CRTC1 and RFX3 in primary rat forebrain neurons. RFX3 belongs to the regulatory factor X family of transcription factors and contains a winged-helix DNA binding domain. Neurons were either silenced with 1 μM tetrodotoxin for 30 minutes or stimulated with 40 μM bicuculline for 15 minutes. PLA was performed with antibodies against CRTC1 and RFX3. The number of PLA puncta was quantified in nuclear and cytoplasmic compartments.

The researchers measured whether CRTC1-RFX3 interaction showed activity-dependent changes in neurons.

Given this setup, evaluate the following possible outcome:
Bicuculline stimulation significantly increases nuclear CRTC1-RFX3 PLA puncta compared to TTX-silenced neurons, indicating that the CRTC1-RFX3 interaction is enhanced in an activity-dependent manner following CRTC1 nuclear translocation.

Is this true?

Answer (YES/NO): YES